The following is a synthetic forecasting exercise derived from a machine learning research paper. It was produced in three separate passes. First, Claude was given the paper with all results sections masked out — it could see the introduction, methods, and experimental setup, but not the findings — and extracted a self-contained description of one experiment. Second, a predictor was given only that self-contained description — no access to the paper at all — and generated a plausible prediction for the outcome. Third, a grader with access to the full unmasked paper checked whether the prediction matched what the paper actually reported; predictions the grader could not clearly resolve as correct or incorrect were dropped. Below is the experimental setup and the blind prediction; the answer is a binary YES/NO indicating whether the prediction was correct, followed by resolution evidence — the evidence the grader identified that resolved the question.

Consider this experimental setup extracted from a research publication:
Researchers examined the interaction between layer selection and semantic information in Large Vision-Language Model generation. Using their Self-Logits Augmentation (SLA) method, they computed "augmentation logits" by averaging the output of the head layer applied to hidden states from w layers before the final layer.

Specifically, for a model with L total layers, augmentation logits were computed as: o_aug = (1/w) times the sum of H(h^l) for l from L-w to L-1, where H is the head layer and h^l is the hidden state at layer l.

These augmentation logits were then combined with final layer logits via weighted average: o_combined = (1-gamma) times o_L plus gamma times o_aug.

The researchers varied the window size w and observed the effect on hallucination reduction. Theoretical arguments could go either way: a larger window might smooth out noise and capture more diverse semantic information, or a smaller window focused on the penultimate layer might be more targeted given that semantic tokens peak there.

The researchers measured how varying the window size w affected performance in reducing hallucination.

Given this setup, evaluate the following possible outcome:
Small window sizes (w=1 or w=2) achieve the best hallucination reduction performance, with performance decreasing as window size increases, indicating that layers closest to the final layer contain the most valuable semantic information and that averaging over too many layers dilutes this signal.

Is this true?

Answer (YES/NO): NO